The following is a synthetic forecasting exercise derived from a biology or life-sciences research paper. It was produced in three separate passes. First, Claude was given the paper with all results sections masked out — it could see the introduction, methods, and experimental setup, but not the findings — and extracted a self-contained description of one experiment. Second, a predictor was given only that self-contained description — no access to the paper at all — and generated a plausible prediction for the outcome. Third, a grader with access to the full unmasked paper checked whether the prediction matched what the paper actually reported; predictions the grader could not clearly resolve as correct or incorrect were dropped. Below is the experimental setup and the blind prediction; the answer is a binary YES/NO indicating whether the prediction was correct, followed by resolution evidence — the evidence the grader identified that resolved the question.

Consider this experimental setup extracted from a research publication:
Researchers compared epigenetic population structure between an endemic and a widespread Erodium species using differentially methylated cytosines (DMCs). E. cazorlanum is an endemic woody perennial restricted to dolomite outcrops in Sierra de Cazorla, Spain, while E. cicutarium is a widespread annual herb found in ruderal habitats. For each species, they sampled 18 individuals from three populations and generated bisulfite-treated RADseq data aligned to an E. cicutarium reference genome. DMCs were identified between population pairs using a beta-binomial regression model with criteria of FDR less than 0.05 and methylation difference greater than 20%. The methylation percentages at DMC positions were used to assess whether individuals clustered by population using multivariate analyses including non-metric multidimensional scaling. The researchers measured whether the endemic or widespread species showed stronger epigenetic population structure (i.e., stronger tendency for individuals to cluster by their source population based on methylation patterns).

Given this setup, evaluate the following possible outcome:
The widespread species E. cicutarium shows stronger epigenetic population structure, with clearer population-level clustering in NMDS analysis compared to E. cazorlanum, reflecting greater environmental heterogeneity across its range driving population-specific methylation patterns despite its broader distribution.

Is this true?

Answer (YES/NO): YES